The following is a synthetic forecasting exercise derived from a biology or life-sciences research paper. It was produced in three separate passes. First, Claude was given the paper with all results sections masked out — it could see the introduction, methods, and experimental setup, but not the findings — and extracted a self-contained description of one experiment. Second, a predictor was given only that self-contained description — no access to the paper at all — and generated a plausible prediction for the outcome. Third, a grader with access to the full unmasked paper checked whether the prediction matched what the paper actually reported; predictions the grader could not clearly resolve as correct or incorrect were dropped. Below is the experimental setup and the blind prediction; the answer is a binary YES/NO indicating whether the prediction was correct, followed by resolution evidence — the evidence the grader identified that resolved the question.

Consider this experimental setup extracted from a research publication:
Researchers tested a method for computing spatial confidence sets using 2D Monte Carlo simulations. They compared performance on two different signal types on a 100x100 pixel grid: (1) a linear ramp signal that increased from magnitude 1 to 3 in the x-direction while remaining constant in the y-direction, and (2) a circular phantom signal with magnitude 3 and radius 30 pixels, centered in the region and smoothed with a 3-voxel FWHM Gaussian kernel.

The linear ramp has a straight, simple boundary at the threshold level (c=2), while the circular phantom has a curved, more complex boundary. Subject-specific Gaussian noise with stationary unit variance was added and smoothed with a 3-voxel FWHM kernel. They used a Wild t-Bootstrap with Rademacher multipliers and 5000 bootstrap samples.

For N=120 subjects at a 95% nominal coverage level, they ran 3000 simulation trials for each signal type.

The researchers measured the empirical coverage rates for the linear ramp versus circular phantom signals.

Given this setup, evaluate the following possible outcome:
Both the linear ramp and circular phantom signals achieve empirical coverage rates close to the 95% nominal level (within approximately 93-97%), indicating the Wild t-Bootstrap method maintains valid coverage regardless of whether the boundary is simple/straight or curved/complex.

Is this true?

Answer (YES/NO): YES